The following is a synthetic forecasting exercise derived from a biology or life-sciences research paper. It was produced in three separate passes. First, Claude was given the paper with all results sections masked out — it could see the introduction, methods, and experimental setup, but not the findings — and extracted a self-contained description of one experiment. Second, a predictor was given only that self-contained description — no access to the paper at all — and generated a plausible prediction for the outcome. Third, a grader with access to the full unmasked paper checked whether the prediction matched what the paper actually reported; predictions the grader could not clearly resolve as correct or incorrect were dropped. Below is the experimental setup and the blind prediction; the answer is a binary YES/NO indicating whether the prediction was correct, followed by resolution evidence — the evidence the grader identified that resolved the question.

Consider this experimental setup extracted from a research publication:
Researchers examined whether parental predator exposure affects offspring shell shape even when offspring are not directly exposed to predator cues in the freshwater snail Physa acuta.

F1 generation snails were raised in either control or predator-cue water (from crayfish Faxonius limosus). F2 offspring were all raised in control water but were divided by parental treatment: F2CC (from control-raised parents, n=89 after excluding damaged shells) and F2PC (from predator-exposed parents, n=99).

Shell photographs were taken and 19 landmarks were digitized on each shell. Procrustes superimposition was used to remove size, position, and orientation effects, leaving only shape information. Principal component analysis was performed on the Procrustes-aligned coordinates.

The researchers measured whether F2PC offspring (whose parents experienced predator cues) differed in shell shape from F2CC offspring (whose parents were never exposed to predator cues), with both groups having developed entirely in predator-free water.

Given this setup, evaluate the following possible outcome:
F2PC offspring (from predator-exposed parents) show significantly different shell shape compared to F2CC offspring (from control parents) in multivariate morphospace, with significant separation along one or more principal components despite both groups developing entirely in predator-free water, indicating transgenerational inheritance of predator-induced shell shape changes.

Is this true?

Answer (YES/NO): YES